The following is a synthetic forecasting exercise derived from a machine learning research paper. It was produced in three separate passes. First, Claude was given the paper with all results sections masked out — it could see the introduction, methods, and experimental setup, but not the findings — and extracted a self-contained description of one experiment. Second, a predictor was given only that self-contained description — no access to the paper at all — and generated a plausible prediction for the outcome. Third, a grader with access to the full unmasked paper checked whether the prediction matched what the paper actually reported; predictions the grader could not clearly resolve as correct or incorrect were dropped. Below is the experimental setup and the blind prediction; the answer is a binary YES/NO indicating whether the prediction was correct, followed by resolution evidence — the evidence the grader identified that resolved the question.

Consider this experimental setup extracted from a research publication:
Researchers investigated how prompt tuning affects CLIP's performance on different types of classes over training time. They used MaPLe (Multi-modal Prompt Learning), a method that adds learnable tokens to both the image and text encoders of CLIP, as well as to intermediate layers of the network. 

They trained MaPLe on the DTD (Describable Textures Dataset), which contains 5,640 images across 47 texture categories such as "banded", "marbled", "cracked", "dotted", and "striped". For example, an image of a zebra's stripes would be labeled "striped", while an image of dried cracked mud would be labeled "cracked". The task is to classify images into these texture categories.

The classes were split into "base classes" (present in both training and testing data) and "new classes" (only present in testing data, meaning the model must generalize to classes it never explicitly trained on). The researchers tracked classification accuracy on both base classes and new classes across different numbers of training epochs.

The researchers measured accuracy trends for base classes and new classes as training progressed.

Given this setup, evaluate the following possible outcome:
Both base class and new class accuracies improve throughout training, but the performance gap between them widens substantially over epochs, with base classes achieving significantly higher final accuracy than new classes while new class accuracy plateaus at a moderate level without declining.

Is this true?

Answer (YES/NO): NO